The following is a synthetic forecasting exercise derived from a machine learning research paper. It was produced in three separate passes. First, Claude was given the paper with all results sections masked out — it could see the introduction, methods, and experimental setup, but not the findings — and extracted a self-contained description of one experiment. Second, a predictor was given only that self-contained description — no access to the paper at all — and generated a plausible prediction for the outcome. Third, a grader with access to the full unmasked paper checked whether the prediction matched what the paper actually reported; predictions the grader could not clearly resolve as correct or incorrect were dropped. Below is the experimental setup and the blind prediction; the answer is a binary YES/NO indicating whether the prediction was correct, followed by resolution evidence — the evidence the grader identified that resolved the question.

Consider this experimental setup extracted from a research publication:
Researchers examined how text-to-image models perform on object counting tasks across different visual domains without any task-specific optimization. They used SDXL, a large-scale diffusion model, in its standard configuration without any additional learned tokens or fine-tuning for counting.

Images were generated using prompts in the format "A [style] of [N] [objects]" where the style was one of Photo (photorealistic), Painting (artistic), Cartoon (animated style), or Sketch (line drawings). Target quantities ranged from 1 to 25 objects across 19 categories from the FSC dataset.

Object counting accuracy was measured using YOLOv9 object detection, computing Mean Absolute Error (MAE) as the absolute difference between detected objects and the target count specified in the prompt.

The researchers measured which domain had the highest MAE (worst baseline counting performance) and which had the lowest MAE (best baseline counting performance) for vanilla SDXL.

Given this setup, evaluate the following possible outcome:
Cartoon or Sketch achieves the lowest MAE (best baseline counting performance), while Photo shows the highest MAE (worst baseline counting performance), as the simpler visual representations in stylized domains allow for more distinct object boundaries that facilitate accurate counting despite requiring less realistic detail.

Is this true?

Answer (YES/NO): YES